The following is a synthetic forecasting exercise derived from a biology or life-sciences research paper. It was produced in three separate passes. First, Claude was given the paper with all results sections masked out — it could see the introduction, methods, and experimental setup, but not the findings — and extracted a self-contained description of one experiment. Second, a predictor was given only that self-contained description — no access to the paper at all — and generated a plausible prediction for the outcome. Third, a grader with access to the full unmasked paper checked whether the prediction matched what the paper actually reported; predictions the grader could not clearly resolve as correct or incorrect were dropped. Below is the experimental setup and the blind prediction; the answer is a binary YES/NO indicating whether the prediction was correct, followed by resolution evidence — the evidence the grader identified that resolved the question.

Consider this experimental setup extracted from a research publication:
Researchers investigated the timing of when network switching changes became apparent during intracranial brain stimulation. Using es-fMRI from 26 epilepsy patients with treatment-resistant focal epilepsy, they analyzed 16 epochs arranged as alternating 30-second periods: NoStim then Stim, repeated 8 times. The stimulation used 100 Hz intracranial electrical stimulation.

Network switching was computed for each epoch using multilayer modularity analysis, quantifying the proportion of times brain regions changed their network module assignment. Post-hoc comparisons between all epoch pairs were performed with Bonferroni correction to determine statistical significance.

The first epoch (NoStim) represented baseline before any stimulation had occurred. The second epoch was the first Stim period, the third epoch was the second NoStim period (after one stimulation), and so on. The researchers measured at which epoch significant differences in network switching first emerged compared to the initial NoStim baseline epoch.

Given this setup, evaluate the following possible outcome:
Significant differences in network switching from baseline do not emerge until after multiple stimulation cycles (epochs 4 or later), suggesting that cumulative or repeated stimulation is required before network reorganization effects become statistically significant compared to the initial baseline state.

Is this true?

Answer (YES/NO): NO